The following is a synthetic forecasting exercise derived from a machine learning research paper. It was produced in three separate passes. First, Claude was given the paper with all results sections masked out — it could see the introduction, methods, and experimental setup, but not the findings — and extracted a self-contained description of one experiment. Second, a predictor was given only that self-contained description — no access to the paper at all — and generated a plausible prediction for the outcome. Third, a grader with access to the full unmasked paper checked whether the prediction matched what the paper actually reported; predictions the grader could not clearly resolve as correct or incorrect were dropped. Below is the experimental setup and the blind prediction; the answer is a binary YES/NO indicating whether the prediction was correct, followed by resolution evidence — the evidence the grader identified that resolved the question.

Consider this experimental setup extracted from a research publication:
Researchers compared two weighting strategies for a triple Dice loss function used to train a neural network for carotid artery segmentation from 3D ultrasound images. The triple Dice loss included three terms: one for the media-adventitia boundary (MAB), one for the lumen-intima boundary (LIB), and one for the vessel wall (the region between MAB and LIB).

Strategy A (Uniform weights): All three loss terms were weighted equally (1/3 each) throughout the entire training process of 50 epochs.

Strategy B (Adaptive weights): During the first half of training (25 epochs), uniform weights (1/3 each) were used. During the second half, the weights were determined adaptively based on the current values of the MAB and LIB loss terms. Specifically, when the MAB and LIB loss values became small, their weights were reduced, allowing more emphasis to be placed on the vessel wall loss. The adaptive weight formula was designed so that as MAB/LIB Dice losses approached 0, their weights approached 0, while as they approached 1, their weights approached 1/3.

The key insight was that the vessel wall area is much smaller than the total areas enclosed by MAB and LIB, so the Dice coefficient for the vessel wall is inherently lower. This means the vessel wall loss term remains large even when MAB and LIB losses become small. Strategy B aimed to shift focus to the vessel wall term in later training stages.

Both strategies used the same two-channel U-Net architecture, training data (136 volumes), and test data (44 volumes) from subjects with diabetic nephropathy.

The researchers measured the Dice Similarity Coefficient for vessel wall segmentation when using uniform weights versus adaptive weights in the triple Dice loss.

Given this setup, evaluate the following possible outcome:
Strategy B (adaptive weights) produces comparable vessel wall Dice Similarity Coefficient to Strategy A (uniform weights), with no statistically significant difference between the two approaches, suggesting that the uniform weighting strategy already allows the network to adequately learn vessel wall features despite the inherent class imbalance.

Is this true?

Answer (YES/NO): NO